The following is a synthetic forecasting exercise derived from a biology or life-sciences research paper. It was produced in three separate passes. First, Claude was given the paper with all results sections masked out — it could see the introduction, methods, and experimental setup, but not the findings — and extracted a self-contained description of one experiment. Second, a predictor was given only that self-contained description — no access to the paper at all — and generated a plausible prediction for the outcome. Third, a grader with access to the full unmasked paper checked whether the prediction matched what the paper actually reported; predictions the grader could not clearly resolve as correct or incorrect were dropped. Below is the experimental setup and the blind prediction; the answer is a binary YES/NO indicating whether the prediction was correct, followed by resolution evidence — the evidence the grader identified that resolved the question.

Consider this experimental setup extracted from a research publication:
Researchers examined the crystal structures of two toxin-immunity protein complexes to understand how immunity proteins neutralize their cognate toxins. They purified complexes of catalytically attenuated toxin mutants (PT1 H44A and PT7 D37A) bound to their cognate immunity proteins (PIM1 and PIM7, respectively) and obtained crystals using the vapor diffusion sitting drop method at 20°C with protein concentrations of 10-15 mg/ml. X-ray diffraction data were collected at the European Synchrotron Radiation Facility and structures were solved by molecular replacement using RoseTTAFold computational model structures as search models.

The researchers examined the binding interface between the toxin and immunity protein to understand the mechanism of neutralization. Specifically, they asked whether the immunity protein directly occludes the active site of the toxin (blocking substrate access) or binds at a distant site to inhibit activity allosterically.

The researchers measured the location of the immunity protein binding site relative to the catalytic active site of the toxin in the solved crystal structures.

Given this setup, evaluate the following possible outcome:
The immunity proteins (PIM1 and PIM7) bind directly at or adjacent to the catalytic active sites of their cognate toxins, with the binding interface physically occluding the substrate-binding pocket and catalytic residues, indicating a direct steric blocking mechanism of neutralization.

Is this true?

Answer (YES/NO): YES